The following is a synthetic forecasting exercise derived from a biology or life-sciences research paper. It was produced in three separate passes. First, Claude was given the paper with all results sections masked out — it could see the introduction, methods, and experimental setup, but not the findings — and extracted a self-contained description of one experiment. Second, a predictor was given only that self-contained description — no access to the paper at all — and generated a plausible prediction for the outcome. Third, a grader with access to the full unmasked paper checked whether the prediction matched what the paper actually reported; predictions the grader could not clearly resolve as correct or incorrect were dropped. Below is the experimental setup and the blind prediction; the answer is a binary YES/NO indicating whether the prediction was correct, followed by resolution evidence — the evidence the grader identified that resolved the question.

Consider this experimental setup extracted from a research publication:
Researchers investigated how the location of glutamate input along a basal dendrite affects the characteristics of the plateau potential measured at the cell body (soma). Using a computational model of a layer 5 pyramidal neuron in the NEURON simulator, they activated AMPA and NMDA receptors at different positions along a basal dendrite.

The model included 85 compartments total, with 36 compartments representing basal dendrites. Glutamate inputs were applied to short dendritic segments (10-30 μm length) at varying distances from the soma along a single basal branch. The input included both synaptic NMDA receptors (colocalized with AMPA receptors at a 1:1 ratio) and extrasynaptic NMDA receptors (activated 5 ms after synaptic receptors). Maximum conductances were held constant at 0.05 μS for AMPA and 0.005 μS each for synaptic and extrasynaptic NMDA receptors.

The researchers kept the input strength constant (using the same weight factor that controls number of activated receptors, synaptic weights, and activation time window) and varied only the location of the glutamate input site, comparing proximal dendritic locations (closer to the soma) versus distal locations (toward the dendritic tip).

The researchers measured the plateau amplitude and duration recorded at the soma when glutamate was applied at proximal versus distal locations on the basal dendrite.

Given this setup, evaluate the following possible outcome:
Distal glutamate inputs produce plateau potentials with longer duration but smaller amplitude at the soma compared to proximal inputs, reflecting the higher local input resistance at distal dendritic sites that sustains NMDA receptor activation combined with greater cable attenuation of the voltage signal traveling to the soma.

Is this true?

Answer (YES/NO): YES